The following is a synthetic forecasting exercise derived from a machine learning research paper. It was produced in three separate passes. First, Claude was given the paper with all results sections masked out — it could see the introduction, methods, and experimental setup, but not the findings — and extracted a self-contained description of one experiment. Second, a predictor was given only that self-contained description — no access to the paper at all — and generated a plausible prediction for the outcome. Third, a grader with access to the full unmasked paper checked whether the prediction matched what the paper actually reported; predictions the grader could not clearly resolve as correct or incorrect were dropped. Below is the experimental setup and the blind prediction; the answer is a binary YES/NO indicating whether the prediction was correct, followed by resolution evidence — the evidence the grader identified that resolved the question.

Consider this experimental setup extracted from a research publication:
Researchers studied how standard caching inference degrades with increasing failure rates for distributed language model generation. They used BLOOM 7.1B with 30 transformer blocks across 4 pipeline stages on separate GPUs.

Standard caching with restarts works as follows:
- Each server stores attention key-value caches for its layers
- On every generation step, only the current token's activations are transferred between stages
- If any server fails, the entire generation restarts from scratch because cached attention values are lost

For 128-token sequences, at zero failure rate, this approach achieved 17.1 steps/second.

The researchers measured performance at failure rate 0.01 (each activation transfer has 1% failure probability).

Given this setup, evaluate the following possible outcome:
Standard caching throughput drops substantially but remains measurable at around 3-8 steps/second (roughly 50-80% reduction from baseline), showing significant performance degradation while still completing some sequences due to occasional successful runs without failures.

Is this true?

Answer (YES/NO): NO